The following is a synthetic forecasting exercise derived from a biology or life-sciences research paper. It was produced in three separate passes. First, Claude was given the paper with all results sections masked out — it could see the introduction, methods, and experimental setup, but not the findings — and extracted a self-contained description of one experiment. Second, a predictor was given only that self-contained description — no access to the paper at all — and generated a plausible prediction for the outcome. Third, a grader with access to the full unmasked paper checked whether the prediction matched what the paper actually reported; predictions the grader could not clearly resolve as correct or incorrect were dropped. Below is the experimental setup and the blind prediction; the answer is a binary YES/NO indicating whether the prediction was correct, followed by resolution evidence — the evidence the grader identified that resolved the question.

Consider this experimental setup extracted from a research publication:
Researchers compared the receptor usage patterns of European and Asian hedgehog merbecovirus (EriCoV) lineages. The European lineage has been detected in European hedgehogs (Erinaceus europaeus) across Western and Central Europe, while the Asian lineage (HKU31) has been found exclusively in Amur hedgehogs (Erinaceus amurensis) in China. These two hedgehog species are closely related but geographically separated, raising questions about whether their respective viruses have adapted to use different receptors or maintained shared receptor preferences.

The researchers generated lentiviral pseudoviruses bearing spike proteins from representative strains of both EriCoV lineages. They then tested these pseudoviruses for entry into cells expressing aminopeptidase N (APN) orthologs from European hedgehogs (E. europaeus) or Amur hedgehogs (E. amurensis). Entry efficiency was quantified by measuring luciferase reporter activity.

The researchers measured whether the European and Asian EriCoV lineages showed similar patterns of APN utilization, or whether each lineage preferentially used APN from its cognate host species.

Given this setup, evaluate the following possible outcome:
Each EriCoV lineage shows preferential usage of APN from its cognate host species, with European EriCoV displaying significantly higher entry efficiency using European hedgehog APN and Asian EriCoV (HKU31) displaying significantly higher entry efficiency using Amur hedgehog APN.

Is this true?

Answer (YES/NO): NO